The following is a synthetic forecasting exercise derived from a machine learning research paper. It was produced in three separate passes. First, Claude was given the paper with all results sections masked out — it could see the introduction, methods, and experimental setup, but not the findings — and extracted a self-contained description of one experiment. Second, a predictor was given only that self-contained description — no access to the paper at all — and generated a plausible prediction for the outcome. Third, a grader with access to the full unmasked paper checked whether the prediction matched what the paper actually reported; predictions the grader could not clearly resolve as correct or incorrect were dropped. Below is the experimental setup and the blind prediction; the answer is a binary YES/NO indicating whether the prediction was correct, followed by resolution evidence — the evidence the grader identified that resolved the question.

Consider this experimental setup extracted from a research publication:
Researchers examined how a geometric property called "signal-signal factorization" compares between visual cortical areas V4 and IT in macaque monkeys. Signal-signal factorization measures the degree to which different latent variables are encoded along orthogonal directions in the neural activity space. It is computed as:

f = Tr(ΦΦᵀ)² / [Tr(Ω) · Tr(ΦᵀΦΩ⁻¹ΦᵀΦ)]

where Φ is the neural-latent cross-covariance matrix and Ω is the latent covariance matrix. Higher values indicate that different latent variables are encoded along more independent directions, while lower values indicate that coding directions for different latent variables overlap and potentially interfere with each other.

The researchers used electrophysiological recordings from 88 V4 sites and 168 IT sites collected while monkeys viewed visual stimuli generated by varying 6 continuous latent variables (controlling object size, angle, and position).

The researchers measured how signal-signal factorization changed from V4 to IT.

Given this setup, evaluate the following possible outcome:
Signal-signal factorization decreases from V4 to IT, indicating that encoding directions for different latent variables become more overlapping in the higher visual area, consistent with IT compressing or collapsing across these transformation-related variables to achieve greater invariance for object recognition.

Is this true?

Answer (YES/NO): NO